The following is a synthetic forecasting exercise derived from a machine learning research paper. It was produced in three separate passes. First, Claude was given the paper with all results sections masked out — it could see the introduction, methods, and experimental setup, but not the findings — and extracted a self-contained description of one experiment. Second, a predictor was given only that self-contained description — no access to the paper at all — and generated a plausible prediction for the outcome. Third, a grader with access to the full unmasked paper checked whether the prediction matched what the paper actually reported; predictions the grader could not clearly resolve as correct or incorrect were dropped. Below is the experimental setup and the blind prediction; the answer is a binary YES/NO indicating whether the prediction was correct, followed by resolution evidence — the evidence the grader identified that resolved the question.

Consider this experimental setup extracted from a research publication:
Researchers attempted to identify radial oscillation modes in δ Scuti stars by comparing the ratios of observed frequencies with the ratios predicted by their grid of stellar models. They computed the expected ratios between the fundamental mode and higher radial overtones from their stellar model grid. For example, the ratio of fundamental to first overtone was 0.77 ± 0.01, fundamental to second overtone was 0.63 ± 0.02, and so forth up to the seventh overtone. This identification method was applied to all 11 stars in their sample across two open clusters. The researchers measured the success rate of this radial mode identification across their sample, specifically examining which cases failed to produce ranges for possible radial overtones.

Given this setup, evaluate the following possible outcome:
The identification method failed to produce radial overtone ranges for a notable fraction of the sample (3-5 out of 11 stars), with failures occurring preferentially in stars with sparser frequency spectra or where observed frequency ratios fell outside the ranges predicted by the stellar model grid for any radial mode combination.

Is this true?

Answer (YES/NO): YES